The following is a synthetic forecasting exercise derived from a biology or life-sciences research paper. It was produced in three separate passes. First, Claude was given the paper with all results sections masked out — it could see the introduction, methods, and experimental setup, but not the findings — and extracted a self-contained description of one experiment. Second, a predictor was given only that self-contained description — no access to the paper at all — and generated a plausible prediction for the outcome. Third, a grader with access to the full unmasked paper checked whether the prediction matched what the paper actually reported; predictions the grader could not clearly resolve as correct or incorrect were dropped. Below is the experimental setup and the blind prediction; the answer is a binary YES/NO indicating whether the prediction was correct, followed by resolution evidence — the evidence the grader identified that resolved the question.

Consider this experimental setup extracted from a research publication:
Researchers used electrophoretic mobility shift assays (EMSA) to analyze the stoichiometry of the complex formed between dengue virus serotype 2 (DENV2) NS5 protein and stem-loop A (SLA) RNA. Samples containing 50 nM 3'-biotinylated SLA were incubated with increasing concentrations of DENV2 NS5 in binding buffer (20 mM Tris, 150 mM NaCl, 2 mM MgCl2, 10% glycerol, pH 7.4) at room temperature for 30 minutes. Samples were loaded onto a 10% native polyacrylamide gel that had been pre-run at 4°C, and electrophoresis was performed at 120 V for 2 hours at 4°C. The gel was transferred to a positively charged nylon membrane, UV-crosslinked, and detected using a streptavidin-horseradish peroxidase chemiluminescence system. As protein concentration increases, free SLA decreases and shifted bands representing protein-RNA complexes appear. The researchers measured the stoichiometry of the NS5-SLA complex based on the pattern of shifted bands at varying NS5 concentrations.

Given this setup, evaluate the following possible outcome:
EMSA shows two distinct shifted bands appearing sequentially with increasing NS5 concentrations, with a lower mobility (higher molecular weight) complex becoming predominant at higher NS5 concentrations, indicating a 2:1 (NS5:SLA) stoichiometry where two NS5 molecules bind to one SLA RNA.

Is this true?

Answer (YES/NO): NO